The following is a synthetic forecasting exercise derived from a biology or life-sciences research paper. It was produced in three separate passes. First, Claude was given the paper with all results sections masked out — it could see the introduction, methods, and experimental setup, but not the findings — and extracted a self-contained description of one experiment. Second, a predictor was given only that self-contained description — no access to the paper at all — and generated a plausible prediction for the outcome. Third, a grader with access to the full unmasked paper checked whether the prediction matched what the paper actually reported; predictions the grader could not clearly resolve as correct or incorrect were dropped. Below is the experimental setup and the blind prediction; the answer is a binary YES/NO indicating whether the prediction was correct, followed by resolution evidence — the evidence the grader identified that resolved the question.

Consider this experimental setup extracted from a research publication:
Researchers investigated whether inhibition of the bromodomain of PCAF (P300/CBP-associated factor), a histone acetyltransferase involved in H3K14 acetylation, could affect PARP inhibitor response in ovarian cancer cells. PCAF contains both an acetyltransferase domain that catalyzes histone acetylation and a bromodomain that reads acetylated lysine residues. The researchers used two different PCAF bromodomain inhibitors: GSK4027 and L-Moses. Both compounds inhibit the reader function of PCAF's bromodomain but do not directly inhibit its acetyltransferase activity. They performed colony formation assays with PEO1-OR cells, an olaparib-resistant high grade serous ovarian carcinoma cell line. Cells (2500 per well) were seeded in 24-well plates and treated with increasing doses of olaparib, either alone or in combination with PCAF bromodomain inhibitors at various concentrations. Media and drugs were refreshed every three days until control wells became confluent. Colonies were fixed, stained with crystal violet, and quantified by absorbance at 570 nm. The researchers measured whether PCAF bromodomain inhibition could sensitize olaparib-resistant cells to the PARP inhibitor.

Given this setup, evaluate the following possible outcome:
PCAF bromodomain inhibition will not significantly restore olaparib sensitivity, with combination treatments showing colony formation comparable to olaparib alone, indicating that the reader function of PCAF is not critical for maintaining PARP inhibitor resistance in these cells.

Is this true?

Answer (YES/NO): NO